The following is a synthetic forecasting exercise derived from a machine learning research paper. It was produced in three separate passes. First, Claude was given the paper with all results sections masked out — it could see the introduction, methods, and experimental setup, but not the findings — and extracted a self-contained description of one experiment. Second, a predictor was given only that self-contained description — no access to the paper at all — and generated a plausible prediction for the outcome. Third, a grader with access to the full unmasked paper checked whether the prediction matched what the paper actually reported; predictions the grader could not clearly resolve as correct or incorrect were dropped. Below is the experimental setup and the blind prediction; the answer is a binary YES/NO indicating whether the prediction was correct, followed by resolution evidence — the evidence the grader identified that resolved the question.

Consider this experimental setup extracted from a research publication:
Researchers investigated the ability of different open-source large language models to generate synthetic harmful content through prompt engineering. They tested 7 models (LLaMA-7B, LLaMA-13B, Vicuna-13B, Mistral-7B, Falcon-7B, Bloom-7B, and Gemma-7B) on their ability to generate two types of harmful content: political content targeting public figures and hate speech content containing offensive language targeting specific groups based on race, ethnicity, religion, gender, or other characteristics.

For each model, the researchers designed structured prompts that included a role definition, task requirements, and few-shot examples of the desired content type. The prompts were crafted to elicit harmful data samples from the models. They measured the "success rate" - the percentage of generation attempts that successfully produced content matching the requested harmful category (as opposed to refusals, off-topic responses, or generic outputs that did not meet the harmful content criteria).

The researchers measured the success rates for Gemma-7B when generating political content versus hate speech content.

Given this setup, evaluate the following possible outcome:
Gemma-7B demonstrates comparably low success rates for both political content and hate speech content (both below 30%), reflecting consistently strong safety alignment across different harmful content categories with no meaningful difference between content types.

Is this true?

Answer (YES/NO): NO